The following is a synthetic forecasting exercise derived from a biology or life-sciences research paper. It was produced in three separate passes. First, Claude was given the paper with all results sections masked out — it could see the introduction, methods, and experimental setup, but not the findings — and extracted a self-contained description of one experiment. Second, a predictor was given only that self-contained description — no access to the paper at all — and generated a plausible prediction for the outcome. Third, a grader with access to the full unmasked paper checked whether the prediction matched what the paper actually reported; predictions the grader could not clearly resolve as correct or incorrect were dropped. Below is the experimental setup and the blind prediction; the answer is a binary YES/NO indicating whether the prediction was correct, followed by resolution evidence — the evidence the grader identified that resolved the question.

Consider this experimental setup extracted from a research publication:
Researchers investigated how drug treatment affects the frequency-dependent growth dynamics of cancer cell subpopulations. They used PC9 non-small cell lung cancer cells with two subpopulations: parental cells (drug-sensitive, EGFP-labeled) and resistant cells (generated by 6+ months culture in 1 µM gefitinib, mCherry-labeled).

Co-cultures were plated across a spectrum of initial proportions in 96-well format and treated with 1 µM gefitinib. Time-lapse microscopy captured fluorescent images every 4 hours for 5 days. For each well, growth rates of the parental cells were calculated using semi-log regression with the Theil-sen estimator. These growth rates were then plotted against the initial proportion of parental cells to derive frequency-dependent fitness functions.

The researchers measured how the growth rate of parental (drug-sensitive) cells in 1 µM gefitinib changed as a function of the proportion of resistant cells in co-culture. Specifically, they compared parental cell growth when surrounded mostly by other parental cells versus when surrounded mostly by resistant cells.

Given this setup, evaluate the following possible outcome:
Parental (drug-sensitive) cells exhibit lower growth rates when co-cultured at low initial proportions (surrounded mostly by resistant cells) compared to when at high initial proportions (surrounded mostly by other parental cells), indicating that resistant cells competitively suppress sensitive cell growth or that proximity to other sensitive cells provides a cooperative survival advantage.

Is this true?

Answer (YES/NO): YES